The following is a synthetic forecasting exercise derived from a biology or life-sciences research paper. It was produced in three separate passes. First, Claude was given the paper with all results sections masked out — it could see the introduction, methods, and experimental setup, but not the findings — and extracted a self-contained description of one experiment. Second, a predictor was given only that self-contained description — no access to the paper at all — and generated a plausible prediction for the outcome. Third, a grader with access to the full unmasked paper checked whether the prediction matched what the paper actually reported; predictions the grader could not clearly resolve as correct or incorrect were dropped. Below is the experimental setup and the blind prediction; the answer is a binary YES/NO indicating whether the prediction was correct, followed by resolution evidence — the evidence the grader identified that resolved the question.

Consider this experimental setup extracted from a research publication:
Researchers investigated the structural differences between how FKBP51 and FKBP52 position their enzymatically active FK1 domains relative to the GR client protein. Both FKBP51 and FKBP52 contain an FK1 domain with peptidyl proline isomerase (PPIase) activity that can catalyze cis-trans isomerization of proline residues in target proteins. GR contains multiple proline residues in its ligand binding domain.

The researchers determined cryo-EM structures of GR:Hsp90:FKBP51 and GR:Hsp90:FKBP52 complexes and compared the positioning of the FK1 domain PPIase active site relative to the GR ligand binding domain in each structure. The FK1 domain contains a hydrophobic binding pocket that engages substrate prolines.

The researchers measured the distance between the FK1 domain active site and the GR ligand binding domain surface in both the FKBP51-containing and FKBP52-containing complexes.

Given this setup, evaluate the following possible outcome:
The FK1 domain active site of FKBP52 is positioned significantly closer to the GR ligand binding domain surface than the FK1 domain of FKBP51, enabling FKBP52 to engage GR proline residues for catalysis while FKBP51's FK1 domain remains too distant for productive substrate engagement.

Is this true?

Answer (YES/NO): NO